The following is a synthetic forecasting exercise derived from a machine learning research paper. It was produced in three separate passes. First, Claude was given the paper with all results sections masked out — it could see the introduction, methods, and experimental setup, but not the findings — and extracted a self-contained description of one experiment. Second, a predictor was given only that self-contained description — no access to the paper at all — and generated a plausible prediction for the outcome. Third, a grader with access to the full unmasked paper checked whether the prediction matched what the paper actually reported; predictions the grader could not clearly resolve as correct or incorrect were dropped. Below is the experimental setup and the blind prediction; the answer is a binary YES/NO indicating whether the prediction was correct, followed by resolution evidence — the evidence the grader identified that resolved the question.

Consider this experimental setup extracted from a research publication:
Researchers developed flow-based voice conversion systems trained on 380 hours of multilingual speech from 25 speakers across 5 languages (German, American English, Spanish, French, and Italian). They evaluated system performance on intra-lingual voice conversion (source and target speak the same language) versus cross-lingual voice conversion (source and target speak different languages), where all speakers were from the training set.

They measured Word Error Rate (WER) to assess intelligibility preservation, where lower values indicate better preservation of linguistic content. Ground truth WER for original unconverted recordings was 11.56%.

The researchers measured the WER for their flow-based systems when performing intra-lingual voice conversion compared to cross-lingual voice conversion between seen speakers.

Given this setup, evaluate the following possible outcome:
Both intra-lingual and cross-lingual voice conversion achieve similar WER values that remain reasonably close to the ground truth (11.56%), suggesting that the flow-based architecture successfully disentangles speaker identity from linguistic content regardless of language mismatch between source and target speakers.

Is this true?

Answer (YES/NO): YES